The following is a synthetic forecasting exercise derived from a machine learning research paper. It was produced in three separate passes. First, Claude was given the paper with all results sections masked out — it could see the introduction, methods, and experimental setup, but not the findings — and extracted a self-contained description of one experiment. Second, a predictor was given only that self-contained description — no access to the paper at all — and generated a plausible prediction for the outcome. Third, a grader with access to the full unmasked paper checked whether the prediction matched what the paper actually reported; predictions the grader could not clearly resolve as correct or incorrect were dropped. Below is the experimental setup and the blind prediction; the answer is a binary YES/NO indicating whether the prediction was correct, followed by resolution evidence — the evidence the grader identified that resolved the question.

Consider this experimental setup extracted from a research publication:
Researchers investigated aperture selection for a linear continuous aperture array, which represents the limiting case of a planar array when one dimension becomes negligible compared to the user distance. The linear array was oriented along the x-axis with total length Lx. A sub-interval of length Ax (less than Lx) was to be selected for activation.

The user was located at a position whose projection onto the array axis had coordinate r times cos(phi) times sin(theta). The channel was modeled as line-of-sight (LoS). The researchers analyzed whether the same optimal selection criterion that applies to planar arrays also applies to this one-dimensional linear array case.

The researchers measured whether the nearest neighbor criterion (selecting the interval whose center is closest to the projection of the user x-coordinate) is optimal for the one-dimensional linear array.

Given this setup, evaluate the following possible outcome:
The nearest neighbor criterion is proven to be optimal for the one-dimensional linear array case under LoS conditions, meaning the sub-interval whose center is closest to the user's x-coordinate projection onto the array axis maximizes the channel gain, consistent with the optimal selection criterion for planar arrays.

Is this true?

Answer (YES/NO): YES